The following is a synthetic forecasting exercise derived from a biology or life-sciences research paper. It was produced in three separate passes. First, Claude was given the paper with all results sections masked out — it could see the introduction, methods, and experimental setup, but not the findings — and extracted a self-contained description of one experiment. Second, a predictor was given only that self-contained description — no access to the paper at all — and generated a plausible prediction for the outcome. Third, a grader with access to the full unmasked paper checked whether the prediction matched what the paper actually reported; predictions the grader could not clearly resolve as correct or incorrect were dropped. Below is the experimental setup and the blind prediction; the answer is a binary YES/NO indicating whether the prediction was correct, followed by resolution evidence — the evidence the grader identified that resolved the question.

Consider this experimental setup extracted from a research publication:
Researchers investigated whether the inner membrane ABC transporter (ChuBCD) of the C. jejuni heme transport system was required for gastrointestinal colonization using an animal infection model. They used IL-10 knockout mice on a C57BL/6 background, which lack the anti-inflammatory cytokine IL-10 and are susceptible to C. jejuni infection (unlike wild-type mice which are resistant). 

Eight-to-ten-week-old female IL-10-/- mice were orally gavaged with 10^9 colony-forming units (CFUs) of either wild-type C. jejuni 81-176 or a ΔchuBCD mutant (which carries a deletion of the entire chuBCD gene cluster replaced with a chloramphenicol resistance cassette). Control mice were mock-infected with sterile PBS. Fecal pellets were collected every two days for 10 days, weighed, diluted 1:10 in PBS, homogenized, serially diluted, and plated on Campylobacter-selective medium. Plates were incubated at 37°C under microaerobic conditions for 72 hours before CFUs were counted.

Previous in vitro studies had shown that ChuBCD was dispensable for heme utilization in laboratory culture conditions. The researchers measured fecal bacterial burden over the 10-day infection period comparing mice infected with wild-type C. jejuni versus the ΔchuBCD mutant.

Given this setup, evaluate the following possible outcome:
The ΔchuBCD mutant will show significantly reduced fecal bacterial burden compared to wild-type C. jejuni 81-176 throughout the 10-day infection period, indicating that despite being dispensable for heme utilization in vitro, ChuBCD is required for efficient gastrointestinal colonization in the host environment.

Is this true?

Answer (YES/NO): NO